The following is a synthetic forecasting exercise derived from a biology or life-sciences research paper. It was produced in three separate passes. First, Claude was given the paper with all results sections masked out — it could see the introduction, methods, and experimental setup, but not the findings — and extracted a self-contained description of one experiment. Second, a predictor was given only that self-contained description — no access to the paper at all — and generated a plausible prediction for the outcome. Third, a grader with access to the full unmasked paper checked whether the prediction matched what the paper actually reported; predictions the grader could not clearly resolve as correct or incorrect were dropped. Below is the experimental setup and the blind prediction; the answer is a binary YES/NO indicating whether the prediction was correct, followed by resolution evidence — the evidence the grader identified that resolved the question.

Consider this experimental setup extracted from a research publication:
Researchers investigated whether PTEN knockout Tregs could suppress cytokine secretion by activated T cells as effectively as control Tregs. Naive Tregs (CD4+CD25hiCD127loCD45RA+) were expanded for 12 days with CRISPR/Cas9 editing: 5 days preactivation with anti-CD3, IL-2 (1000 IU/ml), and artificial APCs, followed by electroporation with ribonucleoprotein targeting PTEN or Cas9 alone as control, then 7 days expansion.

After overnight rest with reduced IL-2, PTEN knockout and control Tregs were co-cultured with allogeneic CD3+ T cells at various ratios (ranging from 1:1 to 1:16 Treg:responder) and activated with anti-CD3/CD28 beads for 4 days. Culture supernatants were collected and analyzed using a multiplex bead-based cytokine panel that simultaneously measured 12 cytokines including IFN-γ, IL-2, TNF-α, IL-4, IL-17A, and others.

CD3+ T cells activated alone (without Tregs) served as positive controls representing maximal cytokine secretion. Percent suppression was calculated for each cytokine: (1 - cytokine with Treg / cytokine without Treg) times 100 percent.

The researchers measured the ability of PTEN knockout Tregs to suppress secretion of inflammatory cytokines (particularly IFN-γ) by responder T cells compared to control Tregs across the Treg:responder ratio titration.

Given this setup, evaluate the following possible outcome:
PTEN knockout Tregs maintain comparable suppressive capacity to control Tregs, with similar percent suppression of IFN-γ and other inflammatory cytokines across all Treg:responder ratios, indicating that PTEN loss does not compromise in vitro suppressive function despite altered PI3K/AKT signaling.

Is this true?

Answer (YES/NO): NO